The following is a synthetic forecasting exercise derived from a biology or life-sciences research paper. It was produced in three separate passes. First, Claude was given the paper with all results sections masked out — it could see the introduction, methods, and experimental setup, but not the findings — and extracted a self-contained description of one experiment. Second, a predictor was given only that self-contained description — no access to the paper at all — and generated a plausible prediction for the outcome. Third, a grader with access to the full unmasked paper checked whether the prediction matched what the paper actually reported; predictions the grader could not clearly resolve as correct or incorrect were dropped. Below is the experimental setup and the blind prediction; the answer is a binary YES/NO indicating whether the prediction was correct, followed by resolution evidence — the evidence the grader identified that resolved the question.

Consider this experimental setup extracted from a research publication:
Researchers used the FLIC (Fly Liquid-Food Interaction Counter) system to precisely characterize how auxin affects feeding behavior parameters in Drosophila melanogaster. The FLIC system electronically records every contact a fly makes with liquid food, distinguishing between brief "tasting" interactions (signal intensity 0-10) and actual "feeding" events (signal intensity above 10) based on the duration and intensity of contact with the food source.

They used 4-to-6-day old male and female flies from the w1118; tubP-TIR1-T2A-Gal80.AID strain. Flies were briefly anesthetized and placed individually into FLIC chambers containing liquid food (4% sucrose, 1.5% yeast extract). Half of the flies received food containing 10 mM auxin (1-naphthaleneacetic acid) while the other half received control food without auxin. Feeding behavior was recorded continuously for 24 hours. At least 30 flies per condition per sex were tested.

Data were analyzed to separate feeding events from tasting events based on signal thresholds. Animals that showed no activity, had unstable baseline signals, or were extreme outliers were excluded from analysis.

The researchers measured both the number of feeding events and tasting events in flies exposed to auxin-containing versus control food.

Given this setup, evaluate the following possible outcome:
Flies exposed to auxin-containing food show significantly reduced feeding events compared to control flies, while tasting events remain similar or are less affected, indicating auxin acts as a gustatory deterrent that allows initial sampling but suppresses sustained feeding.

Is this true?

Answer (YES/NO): NO